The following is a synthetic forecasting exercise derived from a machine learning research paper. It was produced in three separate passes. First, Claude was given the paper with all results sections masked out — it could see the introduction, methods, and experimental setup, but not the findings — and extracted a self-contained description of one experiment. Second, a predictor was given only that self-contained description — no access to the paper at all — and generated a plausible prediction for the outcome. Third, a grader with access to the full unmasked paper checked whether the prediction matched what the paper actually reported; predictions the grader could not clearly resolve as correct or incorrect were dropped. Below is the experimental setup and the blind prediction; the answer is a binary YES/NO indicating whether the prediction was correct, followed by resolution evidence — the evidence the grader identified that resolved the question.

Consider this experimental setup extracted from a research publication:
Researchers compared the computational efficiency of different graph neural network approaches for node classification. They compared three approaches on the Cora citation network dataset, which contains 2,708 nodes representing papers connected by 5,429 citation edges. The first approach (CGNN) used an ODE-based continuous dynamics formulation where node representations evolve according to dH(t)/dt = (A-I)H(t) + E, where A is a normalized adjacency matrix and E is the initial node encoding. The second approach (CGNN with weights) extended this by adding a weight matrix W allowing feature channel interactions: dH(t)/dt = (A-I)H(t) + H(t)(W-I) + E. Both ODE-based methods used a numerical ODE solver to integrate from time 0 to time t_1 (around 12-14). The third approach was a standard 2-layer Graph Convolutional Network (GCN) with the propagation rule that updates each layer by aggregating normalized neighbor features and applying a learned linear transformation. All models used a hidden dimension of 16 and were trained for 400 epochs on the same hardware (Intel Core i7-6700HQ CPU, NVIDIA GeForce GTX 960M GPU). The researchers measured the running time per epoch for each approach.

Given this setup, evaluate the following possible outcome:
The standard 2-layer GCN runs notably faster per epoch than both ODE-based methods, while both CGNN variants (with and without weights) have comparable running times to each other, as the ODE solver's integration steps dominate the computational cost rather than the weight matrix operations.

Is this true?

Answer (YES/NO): NO